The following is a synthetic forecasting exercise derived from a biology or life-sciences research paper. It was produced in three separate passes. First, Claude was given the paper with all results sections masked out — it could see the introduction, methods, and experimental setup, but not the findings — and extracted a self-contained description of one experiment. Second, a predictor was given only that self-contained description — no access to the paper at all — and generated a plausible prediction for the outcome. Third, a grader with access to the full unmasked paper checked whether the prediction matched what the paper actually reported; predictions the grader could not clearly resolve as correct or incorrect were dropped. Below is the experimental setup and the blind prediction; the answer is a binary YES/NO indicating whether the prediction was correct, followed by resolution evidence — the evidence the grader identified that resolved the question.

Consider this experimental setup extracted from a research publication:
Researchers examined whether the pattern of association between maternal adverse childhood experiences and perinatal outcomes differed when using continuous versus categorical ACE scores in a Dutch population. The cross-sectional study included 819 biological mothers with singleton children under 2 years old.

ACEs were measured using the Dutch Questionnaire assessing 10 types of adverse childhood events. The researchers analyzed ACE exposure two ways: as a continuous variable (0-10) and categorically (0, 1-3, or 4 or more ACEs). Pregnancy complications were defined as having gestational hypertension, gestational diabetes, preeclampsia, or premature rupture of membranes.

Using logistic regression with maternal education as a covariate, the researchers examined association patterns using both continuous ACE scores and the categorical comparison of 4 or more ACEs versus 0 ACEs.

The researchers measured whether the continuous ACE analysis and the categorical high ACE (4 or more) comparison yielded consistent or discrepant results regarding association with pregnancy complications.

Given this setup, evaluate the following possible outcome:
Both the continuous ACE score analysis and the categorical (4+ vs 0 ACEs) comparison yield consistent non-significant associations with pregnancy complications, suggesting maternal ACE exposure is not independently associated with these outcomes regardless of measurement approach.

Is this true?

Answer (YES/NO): NO